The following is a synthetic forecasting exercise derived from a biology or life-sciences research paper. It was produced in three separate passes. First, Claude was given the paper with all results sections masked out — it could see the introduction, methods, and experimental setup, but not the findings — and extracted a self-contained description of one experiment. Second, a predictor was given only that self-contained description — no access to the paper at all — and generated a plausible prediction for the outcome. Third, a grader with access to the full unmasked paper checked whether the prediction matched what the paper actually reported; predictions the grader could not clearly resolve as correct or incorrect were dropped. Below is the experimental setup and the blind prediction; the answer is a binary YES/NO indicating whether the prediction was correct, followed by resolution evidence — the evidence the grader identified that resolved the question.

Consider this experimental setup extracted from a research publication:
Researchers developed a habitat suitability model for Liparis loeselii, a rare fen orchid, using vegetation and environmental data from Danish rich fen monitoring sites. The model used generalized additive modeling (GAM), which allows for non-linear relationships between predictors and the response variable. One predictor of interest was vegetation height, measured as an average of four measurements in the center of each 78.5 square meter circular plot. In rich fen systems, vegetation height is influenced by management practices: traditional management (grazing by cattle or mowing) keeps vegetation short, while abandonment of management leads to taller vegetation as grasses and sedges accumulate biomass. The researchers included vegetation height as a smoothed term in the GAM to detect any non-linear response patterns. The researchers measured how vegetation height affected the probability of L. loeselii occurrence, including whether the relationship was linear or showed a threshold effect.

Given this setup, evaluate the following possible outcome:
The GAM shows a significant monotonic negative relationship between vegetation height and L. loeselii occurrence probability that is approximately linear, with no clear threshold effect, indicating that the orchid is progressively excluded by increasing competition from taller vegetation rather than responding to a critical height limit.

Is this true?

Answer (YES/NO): NO